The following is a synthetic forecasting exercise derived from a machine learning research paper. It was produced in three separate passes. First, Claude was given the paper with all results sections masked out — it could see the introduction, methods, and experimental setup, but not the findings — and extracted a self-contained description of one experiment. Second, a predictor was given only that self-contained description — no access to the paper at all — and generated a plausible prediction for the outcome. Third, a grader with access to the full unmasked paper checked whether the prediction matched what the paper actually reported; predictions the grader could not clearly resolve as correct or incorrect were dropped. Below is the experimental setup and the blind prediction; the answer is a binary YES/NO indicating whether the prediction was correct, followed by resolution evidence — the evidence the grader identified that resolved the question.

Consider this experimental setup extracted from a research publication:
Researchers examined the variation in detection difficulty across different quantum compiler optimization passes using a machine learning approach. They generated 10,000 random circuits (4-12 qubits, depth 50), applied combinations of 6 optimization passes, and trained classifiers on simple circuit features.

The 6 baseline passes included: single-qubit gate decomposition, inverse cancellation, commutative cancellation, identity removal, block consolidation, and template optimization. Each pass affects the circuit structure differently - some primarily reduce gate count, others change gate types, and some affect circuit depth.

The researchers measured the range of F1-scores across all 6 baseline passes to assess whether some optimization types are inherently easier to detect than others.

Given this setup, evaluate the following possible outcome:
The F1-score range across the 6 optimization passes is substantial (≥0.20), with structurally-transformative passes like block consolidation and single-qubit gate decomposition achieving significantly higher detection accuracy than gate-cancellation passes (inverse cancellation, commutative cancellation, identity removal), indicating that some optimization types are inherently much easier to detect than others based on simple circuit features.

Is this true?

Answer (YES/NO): NO